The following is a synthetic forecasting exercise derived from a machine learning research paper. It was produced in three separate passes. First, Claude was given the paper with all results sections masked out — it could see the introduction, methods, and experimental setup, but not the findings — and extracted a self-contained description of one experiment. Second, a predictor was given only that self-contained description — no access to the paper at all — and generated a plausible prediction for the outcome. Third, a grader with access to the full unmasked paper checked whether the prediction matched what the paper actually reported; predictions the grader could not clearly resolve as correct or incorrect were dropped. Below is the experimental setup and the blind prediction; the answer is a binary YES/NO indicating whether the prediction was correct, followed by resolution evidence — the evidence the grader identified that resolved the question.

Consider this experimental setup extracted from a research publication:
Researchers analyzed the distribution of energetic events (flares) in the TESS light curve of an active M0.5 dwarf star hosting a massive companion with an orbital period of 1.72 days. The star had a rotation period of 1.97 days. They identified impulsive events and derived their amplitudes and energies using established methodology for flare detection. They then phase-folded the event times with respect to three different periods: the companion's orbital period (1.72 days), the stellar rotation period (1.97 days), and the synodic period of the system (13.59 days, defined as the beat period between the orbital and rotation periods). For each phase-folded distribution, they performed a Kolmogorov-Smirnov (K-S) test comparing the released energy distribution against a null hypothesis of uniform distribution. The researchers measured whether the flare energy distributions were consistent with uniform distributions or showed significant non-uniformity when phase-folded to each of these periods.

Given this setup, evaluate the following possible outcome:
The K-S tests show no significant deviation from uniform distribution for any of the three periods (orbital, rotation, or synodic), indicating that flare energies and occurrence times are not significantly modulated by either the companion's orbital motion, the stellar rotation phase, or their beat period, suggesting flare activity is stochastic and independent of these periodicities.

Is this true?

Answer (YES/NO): NO